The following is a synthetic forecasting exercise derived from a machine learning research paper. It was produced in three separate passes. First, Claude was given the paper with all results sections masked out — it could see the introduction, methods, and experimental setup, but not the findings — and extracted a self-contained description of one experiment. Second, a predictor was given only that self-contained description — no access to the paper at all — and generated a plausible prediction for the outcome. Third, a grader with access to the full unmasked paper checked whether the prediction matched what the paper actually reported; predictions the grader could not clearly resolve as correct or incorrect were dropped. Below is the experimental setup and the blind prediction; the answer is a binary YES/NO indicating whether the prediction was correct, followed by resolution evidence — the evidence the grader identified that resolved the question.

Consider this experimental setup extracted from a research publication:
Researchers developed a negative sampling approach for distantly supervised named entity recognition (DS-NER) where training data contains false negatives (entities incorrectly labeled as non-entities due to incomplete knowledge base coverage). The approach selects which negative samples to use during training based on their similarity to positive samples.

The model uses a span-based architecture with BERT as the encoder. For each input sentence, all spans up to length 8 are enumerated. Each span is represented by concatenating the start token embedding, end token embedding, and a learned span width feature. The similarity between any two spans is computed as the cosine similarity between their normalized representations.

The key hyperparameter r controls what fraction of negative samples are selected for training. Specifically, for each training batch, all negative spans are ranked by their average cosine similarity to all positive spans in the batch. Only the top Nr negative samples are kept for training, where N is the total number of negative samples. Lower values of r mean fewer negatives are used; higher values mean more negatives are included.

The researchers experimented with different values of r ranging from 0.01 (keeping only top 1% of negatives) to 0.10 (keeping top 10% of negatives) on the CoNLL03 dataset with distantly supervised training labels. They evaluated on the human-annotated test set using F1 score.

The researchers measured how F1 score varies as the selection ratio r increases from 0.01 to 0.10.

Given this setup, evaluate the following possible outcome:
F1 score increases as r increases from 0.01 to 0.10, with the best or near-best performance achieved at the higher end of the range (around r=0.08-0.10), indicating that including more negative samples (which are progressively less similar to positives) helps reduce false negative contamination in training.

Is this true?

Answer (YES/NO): NO